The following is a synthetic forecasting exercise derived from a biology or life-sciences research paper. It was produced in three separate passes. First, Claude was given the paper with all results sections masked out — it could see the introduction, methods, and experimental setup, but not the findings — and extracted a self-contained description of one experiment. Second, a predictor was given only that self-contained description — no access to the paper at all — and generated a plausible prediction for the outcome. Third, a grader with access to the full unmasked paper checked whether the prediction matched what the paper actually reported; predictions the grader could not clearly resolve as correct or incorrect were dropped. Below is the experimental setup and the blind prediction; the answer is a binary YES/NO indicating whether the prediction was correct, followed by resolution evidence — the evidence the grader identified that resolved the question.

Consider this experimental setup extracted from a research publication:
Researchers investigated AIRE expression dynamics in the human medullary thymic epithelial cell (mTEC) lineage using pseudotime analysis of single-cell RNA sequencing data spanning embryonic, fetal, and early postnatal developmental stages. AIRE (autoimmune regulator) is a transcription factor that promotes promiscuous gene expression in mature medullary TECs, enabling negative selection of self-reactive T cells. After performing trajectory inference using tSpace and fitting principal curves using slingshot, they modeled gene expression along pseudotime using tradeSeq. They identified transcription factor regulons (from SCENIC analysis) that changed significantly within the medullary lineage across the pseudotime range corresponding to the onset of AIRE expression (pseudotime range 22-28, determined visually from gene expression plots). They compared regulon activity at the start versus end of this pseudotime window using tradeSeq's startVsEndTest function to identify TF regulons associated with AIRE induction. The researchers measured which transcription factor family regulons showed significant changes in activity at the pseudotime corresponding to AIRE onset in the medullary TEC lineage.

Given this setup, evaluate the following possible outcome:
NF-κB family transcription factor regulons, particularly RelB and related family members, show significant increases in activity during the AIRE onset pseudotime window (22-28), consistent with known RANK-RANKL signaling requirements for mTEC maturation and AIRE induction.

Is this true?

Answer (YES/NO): NO